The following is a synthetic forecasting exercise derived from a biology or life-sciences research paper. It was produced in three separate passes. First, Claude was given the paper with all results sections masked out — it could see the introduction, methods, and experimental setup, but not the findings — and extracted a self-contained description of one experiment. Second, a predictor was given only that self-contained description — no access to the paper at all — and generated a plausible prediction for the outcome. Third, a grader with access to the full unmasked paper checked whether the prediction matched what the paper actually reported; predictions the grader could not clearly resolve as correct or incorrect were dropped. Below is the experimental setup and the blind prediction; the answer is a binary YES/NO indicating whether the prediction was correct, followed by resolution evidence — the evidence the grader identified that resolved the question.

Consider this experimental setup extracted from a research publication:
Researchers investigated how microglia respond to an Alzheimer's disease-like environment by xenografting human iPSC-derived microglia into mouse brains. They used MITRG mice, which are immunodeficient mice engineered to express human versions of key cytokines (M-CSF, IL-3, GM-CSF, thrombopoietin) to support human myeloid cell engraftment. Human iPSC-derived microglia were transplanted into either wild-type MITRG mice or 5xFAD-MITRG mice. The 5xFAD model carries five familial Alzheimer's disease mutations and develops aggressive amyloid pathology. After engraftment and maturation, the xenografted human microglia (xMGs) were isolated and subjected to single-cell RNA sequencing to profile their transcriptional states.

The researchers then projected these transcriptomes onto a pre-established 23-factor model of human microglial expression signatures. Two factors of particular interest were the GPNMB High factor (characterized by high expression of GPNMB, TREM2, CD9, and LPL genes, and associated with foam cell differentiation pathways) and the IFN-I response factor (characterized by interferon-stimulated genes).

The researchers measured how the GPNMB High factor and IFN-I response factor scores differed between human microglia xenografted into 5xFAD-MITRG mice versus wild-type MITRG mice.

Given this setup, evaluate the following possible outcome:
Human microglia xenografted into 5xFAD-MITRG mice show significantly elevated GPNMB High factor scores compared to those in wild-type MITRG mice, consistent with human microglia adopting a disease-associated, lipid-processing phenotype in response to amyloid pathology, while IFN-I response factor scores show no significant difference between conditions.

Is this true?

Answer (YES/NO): NO